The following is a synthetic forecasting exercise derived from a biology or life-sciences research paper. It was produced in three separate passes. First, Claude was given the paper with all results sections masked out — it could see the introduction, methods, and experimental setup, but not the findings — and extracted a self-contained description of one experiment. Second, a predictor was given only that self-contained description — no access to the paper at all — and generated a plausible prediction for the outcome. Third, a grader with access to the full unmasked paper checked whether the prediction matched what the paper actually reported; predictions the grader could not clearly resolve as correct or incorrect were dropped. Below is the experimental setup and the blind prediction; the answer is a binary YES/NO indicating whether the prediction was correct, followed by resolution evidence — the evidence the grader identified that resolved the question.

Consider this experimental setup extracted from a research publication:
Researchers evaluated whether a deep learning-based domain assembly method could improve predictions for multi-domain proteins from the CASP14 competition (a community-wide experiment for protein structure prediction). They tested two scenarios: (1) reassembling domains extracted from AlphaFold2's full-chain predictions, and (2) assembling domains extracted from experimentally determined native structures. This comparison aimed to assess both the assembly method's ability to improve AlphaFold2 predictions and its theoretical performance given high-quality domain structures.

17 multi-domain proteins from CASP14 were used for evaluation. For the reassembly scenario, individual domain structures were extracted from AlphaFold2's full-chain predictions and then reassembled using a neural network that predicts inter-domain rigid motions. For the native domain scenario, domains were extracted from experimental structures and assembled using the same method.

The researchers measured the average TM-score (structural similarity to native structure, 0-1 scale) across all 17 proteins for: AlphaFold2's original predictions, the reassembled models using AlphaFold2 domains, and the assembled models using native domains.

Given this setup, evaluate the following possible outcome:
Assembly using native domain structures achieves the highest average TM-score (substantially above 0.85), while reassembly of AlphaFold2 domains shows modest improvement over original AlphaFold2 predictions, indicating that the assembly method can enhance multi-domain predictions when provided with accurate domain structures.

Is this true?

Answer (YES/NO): NO